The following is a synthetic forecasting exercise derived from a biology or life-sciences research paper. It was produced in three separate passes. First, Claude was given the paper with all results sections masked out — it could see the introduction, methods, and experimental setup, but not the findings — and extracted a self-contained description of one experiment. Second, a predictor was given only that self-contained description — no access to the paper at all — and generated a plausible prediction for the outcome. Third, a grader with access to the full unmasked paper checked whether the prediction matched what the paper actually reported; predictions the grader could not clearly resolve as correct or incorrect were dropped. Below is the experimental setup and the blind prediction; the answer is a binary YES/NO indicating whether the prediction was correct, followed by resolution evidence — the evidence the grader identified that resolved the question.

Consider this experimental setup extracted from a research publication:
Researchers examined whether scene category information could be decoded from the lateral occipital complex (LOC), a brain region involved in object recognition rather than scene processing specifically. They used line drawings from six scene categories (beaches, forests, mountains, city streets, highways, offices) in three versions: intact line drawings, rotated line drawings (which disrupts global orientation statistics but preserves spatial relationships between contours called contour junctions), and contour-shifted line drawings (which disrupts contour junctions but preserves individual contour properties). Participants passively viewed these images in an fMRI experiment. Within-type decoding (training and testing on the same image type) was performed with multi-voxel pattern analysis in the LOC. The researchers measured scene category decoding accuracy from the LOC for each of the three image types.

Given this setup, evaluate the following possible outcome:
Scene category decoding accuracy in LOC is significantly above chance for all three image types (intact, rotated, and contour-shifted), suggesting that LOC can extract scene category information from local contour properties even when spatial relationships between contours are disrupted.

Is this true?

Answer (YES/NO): NO